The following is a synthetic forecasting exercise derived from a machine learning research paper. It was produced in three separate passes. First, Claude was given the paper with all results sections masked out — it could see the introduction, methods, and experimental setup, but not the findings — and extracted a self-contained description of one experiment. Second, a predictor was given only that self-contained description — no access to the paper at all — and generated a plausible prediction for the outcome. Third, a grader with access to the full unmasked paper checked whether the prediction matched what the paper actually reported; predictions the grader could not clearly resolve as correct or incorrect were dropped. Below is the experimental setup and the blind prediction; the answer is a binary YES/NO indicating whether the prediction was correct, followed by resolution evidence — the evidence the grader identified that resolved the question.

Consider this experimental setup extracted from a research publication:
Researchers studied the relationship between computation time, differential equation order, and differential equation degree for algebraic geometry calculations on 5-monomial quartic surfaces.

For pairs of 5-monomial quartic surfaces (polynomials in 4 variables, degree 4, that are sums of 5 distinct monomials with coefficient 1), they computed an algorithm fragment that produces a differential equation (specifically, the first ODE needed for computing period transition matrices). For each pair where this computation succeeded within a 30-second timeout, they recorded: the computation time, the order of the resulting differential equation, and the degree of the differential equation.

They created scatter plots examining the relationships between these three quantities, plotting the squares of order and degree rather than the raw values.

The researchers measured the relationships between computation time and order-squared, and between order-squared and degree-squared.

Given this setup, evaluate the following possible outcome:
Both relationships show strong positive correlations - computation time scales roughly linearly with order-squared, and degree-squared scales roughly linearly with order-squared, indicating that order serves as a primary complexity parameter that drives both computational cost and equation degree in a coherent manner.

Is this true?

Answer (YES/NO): NO